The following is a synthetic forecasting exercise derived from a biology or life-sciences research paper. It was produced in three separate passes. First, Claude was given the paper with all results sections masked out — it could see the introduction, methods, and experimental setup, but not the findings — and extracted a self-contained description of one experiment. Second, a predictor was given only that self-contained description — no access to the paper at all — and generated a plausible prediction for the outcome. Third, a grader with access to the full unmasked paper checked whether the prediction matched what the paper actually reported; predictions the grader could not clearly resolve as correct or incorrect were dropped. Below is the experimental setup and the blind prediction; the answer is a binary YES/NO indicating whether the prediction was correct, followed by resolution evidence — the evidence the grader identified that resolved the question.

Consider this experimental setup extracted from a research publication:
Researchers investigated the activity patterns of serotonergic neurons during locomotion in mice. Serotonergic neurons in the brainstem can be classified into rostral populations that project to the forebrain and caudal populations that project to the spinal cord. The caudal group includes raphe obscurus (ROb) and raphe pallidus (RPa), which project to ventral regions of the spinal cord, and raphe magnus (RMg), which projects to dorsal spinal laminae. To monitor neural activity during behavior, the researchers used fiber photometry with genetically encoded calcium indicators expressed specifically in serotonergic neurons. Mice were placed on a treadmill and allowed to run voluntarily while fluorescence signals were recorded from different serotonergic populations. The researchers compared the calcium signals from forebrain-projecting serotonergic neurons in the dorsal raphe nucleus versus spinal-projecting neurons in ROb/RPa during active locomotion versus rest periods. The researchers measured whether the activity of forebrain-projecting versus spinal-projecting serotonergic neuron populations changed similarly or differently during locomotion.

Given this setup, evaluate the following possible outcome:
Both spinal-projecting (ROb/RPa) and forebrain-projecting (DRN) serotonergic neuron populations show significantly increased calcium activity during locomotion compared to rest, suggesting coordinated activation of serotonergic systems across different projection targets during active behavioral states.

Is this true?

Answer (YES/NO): NO